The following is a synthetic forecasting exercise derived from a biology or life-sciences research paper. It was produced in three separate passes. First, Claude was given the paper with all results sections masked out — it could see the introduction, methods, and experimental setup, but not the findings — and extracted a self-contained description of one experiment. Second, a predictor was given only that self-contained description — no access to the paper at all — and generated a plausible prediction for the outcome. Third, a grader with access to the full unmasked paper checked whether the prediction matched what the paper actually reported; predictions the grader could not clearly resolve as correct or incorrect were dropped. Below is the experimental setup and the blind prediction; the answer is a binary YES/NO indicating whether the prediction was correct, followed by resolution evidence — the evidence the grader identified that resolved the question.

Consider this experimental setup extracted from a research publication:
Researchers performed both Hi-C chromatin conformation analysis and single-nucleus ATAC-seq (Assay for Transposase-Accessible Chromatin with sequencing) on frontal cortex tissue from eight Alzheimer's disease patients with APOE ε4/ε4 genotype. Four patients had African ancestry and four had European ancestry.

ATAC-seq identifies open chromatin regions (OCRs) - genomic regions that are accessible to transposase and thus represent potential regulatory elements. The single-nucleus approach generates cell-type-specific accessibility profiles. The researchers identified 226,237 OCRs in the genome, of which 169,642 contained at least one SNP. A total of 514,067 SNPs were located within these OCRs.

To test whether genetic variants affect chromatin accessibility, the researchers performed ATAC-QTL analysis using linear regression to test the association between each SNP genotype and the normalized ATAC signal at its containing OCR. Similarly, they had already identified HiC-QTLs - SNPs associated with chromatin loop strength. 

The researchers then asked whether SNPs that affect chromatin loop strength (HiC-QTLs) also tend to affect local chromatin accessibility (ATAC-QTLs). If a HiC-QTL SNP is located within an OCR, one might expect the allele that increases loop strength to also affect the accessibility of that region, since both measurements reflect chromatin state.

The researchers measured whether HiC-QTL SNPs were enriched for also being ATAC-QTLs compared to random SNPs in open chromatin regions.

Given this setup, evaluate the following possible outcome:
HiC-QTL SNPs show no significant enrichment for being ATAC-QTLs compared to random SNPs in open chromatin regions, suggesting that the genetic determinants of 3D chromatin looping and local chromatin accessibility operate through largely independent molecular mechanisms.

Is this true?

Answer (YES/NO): NO